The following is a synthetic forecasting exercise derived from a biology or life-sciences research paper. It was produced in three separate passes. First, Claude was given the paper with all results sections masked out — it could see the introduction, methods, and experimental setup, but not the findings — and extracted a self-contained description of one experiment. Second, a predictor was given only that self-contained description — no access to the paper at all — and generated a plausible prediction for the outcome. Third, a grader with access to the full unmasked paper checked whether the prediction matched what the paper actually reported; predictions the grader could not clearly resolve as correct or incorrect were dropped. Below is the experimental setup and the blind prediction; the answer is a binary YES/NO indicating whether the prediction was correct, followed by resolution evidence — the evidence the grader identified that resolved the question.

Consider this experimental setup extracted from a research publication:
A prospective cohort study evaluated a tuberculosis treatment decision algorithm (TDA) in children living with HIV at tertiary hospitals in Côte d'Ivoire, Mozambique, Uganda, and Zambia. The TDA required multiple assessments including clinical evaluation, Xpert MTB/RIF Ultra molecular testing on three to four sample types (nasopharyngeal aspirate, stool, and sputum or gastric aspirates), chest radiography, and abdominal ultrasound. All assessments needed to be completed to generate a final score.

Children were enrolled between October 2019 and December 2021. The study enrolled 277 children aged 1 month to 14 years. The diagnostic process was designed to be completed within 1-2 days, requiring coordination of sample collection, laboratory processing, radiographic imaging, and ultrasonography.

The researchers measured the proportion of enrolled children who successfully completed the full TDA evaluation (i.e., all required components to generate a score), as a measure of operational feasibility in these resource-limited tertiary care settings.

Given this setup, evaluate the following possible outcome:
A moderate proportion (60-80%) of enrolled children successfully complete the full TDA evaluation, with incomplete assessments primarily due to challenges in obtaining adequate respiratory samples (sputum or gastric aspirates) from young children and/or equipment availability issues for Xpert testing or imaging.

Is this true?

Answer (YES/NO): NO